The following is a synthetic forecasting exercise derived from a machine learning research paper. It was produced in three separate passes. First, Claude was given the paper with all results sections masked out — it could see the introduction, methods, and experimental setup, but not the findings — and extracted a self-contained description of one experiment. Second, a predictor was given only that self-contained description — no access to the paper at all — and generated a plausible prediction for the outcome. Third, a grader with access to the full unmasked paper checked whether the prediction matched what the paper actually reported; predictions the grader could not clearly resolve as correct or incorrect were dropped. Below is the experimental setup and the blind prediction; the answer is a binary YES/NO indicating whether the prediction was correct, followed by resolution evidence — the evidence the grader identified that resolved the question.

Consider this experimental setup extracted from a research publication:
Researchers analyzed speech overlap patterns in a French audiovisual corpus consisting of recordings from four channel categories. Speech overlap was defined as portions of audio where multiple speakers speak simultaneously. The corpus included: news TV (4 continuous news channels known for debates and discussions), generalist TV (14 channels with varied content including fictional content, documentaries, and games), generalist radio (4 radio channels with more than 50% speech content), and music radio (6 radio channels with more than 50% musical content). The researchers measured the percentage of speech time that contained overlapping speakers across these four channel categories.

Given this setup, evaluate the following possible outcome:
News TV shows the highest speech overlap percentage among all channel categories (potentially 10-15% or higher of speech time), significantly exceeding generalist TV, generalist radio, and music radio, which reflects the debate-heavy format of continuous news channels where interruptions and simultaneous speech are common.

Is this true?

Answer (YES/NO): NO